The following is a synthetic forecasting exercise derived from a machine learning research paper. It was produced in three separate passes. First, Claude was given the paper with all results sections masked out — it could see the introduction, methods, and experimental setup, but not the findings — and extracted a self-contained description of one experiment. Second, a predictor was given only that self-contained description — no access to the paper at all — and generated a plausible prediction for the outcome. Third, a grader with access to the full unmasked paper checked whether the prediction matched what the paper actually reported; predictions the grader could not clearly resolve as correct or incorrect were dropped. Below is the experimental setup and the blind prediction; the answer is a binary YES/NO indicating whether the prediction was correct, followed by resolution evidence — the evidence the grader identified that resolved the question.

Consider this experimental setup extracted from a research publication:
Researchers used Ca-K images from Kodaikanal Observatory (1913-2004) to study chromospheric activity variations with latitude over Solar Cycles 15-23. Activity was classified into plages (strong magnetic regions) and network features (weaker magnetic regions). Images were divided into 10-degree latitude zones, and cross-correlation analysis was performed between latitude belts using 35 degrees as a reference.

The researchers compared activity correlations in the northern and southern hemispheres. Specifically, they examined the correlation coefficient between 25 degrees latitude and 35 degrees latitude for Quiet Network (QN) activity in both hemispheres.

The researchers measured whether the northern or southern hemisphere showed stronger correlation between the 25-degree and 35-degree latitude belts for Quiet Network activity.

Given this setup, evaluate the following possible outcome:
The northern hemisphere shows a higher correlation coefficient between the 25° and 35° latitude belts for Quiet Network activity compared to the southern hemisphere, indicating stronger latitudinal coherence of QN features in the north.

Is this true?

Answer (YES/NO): NO